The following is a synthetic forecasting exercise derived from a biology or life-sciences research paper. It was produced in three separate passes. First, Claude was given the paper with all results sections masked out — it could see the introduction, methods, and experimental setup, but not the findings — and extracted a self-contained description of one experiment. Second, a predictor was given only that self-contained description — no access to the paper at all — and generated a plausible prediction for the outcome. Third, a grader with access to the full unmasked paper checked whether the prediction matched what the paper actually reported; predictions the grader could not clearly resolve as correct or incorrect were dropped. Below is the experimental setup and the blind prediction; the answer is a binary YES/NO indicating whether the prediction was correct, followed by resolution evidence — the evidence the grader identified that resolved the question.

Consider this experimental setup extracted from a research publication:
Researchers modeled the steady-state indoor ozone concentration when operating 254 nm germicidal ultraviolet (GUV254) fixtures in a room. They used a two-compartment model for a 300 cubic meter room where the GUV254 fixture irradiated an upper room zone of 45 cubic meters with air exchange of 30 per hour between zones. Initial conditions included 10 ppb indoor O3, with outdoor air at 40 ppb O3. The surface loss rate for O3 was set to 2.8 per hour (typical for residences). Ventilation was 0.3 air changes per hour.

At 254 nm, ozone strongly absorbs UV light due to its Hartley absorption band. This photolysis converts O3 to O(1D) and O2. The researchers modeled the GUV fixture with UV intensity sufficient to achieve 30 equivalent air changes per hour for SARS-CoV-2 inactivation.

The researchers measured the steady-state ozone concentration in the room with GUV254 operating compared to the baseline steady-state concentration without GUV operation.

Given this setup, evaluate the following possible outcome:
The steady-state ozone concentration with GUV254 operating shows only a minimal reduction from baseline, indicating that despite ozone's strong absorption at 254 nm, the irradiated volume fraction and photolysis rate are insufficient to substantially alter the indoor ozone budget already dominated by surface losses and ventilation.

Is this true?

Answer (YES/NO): YES